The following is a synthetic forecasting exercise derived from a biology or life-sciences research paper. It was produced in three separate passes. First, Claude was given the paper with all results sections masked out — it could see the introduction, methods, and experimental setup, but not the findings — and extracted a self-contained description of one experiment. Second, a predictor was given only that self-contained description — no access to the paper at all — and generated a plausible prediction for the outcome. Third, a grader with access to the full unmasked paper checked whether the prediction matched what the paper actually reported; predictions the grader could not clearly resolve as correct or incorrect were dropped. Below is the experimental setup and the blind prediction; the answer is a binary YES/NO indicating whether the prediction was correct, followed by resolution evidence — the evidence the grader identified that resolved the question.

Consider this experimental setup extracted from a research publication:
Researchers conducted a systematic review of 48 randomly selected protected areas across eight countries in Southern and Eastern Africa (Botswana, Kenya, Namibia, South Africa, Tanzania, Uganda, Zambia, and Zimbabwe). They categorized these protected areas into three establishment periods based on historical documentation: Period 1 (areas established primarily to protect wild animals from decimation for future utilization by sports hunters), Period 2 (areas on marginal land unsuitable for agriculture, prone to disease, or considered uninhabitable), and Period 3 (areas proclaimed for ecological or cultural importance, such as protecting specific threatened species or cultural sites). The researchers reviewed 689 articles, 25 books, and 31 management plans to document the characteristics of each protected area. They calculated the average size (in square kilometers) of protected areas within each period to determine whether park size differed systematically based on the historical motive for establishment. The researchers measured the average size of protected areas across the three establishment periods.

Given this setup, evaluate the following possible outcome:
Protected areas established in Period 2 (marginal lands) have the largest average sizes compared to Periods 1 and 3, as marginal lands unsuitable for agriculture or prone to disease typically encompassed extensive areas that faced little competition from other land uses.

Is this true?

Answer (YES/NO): NO